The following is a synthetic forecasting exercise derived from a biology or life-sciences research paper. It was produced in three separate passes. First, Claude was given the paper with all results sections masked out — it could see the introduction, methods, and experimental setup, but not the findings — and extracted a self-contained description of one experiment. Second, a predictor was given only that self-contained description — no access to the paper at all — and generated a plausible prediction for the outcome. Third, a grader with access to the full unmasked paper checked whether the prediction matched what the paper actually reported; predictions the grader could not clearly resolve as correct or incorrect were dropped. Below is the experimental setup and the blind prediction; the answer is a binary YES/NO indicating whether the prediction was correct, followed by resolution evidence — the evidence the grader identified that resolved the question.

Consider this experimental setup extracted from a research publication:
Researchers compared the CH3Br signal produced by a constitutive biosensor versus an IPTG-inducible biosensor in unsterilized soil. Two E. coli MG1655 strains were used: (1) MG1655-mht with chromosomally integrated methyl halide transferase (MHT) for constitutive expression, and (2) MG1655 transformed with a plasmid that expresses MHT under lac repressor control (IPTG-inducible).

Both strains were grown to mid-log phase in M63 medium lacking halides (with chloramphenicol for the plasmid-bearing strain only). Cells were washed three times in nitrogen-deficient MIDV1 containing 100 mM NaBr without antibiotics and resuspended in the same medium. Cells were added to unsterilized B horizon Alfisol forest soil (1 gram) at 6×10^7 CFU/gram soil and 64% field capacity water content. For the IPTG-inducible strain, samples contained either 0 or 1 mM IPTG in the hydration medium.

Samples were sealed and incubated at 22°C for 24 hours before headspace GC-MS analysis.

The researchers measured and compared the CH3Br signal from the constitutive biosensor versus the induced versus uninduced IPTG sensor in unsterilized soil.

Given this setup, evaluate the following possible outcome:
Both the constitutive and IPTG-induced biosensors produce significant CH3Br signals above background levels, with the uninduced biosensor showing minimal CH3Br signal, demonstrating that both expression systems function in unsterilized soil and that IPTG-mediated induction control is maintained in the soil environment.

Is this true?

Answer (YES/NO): YES